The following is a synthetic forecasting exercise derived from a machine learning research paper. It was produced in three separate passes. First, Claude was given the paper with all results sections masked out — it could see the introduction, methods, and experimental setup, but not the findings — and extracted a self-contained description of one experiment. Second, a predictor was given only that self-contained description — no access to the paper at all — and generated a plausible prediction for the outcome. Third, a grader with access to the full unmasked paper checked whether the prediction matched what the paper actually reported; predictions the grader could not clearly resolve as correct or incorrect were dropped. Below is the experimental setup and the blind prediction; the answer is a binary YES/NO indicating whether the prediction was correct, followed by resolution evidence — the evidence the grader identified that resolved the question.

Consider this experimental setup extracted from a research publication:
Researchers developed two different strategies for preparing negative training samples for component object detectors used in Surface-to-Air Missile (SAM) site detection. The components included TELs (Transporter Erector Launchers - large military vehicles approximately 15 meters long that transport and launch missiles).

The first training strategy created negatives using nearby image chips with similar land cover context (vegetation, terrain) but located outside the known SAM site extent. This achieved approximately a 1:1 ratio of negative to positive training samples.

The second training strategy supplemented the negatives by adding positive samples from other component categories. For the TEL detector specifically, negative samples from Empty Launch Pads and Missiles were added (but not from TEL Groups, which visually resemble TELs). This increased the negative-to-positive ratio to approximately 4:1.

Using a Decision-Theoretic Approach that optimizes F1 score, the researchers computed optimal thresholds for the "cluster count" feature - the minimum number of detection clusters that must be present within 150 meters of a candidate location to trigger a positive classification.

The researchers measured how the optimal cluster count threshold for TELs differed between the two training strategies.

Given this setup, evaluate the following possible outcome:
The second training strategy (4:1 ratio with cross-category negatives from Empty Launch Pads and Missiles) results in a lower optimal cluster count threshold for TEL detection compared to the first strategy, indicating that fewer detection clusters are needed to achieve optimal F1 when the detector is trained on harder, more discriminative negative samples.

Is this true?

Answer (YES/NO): YES